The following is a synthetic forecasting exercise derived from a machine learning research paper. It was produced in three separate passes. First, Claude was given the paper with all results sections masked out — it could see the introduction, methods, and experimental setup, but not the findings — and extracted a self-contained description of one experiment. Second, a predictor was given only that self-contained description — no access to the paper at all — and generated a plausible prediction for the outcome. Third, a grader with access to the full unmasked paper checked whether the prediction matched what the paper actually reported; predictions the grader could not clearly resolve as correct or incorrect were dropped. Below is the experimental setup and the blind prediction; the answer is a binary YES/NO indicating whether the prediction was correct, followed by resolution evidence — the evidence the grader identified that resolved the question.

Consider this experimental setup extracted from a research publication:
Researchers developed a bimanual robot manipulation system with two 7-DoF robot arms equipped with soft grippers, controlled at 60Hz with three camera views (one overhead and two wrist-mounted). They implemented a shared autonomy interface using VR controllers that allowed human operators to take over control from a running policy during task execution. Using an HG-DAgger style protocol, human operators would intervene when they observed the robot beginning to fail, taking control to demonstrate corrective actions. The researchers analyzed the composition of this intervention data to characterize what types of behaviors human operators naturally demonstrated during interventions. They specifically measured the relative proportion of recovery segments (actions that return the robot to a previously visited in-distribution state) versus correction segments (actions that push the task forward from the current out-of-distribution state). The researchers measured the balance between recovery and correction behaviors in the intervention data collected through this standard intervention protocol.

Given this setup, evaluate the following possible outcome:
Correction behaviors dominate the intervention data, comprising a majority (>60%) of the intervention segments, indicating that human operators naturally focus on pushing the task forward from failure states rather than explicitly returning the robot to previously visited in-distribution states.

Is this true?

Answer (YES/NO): YES